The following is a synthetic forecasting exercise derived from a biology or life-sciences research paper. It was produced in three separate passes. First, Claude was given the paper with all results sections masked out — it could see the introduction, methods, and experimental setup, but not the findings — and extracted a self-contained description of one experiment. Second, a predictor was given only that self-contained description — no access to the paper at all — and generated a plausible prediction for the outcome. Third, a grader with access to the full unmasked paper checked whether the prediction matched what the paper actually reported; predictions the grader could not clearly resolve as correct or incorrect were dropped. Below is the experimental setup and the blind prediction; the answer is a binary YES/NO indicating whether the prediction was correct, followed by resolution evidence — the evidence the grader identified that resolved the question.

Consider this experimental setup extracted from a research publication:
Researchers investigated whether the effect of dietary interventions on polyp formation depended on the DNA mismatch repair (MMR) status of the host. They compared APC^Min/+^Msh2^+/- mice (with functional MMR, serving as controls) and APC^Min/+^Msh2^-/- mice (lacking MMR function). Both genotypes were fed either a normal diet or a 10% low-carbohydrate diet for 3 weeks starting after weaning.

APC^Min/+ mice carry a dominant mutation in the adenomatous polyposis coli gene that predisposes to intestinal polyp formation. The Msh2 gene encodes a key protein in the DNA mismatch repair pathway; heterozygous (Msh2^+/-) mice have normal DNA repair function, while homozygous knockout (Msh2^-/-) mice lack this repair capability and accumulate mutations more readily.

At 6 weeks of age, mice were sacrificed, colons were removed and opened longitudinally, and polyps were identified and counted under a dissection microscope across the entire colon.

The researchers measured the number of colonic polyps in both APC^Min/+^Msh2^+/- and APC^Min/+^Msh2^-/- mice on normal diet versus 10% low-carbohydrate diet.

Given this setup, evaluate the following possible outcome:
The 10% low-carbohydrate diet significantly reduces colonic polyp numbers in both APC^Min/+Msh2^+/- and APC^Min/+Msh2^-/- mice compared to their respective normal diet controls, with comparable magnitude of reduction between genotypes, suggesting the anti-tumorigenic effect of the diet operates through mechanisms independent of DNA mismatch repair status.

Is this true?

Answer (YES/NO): NO